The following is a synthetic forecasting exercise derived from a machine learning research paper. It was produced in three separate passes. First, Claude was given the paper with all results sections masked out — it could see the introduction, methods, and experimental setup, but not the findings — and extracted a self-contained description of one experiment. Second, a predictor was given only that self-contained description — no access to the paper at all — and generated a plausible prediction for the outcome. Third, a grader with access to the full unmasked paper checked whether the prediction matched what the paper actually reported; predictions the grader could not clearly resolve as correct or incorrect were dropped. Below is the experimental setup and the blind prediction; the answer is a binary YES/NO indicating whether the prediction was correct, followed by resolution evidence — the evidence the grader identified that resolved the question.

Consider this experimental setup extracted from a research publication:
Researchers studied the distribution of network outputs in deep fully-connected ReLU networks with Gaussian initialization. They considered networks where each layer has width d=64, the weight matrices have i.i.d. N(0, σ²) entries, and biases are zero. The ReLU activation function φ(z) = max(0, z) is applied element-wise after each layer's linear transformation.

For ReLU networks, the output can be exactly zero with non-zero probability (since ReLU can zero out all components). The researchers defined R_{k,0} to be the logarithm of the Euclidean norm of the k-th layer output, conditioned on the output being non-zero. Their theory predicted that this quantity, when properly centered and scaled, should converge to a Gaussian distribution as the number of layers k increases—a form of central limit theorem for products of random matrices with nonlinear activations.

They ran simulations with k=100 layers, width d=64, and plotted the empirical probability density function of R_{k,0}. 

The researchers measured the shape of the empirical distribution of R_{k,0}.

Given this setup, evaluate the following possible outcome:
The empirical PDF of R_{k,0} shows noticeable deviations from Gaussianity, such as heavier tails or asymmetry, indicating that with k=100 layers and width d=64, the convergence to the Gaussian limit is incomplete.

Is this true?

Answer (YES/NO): NO